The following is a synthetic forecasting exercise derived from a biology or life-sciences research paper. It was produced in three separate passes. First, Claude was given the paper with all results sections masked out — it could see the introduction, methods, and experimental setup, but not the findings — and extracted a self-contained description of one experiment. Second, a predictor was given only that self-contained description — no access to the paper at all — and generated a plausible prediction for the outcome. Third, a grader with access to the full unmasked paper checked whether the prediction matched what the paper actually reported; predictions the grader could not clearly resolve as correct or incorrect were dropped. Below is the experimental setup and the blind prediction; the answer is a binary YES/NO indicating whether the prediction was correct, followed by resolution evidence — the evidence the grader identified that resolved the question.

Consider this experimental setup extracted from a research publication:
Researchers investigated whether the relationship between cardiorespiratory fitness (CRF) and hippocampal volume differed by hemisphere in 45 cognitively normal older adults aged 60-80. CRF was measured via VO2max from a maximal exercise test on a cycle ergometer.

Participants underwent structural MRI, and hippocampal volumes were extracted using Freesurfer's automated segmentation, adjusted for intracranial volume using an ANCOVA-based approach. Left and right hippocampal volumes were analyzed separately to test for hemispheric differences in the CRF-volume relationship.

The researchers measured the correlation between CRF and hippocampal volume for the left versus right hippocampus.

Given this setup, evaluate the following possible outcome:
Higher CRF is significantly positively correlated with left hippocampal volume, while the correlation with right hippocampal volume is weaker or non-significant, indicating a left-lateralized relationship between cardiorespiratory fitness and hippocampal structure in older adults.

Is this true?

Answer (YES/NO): NO